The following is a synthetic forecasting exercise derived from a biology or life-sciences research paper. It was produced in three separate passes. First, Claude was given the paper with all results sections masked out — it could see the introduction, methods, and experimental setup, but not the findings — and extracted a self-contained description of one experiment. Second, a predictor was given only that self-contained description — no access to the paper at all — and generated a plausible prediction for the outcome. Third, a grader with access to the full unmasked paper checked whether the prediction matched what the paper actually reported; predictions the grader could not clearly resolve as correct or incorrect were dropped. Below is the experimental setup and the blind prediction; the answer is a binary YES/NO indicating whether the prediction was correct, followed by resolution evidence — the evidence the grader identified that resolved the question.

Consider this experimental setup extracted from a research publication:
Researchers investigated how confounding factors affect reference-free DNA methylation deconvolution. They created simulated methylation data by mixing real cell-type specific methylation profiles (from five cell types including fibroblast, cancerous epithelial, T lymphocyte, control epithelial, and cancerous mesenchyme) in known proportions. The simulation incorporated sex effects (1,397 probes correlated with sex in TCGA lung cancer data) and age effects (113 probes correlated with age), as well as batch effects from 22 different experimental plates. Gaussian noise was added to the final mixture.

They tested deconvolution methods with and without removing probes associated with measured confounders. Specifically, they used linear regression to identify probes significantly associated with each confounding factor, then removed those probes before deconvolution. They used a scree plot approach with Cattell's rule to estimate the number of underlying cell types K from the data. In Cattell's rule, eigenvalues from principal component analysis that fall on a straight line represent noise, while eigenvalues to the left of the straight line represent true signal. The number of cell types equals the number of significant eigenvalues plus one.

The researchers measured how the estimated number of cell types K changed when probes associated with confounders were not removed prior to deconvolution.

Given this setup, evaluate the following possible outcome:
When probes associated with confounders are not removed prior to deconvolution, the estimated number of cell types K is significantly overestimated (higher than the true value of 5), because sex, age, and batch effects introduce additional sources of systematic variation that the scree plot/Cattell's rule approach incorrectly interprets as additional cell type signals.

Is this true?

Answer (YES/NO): YES